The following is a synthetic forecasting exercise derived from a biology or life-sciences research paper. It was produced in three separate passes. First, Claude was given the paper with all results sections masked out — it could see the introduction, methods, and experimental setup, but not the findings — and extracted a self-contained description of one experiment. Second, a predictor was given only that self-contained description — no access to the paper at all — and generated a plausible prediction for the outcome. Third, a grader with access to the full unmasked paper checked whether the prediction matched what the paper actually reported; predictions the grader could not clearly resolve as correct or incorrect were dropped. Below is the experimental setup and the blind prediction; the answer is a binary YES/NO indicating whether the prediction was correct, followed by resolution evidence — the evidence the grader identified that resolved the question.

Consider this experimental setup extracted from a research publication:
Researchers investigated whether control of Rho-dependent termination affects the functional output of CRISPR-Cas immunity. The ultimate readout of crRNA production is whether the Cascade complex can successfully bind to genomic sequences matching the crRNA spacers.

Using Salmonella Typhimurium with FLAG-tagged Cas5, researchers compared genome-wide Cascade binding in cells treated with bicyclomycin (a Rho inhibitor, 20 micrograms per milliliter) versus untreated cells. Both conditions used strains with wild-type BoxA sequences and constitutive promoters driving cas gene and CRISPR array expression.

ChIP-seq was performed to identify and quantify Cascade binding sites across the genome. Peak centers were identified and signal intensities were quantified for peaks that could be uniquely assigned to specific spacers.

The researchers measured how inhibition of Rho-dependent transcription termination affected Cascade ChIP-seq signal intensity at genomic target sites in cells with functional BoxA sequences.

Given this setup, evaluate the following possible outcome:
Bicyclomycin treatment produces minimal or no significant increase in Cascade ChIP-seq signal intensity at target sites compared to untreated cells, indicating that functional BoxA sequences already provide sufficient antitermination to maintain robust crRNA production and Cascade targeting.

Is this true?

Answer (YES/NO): NO